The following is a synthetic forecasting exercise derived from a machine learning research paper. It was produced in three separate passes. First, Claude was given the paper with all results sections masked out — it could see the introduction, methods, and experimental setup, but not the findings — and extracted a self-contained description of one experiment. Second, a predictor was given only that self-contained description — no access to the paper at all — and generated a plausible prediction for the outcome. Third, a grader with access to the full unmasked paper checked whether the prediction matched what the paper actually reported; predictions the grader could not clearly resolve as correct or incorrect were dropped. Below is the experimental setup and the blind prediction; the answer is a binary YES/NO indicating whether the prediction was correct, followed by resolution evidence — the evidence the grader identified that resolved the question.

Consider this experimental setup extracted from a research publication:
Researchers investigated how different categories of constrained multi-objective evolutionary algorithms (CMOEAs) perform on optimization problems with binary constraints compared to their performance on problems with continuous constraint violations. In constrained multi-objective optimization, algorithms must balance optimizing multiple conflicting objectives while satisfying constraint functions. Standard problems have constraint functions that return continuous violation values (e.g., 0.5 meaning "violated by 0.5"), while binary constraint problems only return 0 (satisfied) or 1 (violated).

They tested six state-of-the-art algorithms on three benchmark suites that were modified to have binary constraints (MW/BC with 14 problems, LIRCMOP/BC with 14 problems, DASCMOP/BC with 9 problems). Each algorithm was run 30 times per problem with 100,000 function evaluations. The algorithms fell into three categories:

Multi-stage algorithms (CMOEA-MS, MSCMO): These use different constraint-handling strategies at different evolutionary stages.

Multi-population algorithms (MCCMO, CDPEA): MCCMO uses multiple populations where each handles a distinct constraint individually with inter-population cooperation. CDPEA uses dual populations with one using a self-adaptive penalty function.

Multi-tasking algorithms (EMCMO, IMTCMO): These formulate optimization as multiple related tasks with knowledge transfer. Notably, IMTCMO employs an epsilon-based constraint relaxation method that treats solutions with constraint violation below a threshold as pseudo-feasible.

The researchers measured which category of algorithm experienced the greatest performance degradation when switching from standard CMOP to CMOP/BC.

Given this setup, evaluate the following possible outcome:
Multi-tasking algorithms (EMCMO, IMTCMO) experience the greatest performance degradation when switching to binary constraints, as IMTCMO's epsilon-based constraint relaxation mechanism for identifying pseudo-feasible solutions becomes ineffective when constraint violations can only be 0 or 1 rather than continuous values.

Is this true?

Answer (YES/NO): NO